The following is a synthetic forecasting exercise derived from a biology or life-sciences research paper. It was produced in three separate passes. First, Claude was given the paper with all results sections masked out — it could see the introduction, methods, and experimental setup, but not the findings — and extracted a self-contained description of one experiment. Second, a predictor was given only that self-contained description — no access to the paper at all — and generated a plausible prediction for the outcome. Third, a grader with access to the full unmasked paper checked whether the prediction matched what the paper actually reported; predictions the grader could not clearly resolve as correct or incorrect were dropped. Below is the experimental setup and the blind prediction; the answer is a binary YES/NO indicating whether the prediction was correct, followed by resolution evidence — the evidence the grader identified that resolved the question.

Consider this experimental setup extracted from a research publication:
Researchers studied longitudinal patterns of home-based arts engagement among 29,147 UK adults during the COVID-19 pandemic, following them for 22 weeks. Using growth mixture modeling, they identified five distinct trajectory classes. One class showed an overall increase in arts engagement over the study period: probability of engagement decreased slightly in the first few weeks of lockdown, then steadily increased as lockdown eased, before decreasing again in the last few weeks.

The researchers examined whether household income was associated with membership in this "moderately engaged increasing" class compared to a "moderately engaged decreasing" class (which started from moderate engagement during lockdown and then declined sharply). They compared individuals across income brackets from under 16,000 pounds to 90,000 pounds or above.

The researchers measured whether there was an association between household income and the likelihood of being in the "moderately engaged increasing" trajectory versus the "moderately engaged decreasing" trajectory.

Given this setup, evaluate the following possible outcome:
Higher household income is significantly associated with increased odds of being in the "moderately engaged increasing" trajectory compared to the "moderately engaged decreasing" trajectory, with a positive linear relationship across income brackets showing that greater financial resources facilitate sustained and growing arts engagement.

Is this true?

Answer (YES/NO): NO